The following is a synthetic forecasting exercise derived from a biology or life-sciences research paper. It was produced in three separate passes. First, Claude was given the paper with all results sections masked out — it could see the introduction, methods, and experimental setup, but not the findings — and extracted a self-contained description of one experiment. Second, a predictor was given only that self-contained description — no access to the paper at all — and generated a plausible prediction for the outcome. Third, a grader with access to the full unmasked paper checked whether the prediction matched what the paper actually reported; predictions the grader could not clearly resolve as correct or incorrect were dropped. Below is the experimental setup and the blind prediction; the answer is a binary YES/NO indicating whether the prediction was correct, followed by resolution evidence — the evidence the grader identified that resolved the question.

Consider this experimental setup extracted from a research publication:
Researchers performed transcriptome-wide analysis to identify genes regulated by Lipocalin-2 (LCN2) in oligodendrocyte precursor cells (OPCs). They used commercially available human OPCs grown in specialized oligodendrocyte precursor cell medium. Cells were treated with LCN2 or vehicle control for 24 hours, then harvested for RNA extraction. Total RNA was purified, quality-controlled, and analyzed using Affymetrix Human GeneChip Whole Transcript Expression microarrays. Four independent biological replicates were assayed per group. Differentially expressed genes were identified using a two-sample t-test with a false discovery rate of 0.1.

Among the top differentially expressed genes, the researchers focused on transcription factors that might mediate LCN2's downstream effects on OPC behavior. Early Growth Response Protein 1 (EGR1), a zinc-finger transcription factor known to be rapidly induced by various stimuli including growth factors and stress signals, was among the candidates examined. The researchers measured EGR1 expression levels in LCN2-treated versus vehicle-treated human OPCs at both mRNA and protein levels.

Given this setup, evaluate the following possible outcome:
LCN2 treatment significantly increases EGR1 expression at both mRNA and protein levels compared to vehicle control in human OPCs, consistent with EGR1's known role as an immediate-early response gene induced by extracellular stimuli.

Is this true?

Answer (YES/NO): YES